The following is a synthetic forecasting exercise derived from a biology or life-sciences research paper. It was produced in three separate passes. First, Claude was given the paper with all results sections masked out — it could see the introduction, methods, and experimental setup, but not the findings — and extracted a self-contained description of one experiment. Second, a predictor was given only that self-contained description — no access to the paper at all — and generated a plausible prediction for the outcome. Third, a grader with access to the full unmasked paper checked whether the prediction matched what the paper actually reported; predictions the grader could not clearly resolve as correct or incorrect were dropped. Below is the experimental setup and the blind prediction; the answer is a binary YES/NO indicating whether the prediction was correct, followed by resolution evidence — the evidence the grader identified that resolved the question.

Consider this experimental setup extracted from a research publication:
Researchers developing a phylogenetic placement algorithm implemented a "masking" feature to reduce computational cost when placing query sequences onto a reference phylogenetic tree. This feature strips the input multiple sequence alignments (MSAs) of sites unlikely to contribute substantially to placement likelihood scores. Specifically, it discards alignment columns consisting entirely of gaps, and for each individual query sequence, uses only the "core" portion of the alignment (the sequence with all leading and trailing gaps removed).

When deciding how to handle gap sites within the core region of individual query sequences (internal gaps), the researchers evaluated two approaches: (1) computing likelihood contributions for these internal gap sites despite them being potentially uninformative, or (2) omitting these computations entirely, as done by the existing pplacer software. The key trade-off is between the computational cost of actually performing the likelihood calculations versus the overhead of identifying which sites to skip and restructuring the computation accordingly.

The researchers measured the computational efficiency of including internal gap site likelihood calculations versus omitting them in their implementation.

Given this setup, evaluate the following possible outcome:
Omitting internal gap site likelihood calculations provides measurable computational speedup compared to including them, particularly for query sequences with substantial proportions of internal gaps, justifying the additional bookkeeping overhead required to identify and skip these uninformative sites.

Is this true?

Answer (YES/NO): NO